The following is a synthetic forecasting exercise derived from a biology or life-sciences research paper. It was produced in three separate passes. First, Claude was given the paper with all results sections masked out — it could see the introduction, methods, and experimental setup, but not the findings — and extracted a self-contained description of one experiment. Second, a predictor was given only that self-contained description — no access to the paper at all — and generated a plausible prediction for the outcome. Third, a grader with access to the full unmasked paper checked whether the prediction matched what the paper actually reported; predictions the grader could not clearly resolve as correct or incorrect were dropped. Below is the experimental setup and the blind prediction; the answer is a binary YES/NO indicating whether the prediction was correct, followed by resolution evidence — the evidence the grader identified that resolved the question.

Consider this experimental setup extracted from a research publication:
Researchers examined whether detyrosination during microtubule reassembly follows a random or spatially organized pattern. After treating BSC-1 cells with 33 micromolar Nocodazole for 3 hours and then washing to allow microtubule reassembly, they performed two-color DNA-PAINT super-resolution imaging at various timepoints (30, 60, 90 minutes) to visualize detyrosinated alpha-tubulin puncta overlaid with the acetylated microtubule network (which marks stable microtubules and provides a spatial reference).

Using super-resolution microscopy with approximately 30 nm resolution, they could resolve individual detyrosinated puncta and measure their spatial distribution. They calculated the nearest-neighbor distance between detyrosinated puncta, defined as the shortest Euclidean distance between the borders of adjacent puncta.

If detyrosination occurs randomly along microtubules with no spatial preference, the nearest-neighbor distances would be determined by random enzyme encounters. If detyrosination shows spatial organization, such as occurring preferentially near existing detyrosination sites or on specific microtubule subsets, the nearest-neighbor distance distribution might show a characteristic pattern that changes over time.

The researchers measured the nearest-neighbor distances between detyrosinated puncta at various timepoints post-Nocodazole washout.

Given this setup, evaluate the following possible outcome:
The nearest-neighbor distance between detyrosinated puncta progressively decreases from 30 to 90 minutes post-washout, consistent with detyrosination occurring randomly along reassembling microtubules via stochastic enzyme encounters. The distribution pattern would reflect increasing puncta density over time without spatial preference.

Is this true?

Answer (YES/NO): YES